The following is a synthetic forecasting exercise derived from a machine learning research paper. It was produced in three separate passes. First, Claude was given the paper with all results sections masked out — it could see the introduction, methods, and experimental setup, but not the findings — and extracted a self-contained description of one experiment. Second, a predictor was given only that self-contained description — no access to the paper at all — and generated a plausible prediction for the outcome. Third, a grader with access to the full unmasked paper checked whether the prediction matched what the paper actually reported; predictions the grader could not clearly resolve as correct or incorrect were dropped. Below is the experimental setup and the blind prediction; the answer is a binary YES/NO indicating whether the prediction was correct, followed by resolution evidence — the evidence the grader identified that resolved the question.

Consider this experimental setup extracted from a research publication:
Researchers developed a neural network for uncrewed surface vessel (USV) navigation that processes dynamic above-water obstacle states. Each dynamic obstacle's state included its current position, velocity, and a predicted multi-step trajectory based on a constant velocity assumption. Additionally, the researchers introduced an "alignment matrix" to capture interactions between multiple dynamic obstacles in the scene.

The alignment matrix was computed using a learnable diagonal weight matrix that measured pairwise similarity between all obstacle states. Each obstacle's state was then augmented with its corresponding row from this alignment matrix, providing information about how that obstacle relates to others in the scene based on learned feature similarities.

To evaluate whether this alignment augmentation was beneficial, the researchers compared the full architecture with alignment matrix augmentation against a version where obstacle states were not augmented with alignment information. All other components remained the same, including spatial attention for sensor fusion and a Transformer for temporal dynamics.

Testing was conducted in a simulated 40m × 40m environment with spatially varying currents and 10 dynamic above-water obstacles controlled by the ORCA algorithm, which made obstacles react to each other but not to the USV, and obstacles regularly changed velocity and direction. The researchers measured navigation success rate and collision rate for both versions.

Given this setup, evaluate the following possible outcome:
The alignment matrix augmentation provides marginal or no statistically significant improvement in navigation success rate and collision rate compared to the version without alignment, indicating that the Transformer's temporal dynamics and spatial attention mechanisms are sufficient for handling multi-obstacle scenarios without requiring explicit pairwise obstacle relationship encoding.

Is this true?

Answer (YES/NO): NO